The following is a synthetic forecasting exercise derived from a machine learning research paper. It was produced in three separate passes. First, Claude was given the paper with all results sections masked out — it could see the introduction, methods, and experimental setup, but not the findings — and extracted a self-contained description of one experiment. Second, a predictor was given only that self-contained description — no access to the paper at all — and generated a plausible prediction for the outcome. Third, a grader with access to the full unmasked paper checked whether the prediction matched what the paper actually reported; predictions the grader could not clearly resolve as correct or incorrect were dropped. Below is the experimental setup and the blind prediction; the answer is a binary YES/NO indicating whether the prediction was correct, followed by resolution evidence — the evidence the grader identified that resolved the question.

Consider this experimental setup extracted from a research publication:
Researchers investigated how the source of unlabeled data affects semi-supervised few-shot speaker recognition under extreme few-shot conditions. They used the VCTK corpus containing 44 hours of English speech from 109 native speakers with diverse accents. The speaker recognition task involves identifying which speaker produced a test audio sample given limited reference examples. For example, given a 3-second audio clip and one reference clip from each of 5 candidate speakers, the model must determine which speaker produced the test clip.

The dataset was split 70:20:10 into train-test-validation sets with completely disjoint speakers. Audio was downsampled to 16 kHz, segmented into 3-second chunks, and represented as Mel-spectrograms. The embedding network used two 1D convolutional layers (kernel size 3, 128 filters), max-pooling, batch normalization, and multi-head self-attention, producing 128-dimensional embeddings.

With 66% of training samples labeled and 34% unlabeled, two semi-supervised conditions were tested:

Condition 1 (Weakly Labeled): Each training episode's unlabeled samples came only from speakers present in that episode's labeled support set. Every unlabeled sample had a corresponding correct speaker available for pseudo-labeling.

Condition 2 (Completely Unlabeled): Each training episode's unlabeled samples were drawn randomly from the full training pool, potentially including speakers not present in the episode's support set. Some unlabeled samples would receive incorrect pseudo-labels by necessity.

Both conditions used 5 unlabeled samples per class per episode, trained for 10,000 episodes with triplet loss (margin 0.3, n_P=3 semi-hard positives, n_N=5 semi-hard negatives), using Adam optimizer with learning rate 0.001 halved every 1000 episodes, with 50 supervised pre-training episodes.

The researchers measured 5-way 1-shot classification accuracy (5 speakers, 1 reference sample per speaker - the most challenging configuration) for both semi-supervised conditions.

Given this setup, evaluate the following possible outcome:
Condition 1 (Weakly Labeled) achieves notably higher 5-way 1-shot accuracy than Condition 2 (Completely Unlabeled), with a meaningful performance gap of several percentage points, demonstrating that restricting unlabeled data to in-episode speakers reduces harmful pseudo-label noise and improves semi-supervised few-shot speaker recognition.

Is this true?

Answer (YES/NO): NO